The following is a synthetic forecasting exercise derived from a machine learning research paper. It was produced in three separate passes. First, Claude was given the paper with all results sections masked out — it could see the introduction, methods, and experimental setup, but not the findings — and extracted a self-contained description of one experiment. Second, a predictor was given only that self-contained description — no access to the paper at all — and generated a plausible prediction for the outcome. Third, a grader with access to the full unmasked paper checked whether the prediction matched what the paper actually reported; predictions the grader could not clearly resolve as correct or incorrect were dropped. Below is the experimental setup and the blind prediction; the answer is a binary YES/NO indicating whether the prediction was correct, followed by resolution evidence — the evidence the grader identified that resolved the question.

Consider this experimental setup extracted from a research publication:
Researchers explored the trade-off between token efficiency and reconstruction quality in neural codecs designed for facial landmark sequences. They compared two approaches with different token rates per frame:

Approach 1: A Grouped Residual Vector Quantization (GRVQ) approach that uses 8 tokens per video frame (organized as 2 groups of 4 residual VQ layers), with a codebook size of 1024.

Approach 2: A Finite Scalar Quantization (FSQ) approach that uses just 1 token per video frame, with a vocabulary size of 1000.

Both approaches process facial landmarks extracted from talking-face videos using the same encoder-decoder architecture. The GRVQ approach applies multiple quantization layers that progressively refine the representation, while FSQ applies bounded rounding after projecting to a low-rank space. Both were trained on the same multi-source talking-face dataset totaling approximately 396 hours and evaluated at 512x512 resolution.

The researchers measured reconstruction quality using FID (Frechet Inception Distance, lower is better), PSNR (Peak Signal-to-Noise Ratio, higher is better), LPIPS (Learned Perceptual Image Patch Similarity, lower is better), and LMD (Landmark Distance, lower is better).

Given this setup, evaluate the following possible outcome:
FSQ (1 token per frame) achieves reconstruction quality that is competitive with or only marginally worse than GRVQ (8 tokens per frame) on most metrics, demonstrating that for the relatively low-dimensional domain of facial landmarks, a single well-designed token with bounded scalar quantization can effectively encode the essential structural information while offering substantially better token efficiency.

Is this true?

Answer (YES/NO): NO